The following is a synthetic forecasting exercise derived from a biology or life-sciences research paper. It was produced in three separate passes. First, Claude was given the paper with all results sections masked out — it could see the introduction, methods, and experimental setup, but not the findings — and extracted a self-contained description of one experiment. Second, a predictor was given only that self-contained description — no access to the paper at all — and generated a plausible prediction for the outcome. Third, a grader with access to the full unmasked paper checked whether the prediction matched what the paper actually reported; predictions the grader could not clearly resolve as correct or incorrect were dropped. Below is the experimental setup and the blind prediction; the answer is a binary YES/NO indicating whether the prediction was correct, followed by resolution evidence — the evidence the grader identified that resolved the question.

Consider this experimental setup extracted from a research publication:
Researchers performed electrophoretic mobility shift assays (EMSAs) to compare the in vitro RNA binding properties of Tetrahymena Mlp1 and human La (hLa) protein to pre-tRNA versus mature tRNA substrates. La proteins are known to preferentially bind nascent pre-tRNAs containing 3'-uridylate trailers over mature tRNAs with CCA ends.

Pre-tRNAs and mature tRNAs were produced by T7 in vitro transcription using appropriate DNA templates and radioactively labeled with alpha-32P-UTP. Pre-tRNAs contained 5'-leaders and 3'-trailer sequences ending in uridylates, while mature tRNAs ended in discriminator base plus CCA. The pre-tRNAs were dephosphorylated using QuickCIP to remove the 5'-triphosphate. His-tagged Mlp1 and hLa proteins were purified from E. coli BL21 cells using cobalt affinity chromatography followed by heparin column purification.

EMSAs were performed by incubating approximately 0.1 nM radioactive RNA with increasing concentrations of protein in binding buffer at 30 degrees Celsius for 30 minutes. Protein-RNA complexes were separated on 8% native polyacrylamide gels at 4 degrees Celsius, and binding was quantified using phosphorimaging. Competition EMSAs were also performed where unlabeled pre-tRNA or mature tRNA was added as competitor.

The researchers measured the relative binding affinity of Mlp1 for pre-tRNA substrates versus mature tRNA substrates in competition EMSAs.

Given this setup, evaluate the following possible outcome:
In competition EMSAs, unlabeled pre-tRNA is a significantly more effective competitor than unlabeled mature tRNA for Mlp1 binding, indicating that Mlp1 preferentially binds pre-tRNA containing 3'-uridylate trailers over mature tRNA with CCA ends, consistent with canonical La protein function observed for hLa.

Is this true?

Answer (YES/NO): NO